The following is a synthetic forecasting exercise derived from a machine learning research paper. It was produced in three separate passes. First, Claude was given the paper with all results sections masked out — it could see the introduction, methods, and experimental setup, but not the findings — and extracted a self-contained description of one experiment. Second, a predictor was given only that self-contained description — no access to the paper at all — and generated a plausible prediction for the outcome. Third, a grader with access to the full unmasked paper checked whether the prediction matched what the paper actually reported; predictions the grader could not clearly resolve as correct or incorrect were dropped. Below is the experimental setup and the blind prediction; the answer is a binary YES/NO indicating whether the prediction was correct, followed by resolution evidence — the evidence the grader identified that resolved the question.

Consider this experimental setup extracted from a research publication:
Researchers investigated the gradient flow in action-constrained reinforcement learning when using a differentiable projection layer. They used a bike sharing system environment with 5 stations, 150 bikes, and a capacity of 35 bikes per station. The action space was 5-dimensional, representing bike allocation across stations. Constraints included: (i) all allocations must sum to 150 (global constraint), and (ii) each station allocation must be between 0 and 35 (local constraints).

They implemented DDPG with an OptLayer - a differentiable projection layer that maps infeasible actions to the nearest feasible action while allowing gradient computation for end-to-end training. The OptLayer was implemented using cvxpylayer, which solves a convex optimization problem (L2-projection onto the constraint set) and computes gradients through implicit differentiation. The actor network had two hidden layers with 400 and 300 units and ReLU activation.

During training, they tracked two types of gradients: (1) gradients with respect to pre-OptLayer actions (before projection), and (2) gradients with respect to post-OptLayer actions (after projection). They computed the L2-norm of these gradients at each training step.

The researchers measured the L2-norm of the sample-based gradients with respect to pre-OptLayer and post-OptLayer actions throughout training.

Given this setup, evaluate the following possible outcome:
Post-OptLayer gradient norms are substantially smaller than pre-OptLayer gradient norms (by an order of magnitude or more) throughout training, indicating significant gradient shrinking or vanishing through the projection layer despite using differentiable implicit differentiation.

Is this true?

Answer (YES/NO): NO